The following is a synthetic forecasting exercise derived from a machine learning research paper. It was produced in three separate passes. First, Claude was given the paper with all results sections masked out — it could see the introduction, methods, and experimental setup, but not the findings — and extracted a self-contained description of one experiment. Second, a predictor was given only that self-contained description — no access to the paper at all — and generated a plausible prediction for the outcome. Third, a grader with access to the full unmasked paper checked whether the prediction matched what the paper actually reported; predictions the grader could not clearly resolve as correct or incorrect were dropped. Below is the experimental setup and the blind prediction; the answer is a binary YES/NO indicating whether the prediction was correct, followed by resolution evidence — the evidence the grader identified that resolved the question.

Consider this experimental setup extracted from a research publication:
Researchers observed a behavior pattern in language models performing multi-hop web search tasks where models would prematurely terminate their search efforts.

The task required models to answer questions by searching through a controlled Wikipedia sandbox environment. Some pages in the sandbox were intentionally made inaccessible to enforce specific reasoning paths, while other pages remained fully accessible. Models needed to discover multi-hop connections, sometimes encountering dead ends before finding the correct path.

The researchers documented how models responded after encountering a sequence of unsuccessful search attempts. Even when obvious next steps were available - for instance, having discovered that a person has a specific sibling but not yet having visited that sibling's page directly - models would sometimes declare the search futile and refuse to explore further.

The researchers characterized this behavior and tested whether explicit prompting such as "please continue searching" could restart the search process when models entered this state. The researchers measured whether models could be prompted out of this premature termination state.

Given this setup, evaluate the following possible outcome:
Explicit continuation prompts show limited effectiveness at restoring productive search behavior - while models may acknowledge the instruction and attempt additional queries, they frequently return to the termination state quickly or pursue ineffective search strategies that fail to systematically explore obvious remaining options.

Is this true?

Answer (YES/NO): NO